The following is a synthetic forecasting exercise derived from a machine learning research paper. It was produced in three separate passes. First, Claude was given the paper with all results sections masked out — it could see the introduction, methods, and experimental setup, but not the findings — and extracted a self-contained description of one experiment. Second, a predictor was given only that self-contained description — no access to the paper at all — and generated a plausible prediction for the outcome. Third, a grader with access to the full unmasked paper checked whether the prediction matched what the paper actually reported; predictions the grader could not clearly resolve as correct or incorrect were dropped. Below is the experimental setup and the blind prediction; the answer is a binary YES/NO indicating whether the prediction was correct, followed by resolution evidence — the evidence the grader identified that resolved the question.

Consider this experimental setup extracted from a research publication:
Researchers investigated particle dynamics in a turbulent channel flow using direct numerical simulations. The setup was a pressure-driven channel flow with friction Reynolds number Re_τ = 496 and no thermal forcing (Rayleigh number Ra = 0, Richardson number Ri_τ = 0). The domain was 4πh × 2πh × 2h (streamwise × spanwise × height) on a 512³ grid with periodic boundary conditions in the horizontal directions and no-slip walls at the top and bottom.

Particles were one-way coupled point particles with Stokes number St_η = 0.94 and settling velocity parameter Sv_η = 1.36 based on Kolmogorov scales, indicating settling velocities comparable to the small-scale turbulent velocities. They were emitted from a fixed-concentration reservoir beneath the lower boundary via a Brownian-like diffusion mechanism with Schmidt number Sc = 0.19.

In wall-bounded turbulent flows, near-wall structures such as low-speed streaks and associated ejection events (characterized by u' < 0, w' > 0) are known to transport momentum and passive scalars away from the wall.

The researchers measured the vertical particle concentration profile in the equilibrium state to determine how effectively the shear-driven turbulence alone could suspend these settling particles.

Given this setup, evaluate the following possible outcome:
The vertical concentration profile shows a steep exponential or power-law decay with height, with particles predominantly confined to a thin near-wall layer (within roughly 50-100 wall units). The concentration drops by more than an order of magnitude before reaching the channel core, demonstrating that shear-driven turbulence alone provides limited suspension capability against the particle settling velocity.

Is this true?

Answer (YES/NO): NO